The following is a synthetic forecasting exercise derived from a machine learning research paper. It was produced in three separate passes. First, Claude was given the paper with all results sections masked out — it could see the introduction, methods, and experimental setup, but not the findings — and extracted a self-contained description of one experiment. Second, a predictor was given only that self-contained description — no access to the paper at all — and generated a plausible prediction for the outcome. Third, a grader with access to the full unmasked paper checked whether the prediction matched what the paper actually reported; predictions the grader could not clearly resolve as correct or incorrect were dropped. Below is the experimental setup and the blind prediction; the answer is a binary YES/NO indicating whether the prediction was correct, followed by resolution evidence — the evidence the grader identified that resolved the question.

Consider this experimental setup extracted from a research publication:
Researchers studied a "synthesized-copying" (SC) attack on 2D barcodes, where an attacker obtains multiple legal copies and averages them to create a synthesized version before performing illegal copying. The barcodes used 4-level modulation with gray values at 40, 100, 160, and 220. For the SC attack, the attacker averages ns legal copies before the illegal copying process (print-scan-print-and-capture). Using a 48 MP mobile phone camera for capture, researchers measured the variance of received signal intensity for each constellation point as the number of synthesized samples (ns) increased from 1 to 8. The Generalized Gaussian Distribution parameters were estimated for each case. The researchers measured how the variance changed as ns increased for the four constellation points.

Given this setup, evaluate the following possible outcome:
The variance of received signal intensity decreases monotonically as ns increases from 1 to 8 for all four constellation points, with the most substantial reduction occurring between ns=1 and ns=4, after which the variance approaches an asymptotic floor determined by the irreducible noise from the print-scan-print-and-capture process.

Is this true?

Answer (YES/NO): NO